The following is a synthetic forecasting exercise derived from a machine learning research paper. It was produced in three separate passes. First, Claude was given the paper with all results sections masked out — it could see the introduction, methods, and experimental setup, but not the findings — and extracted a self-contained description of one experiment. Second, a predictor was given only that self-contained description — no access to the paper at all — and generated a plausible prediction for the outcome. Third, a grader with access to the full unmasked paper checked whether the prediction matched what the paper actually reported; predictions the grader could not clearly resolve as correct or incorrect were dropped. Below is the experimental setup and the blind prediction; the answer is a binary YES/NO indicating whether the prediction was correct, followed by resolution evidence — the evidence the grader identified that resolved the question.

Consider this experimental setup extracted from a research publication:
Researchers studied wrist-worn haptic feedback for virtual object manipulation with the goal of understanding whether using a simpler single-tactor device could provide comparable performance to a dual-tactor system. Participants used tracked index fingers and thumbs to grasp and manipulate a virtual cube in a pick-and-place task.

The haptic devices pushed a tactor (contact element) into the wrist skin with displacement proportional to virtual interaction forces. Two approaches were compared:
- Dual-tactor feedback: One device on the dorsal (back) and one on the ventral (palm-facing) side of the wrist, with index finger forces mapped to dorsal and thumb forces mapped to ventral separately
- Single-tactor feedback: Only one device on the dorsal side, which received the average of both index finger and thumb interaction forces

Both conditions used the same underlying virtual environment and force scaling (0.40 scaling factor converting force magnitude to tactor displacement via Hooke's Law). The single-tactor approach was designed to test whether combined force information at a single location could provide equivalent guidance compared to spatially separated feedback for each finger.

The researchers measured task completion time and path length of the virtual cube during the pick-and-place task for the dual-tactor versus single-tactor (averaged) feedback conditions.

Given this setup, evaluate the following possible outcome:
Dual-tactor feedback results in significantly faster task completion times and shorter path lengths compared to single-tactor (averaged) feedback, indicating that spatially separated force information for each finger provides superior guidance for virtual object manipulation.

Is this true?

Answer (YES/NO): NO